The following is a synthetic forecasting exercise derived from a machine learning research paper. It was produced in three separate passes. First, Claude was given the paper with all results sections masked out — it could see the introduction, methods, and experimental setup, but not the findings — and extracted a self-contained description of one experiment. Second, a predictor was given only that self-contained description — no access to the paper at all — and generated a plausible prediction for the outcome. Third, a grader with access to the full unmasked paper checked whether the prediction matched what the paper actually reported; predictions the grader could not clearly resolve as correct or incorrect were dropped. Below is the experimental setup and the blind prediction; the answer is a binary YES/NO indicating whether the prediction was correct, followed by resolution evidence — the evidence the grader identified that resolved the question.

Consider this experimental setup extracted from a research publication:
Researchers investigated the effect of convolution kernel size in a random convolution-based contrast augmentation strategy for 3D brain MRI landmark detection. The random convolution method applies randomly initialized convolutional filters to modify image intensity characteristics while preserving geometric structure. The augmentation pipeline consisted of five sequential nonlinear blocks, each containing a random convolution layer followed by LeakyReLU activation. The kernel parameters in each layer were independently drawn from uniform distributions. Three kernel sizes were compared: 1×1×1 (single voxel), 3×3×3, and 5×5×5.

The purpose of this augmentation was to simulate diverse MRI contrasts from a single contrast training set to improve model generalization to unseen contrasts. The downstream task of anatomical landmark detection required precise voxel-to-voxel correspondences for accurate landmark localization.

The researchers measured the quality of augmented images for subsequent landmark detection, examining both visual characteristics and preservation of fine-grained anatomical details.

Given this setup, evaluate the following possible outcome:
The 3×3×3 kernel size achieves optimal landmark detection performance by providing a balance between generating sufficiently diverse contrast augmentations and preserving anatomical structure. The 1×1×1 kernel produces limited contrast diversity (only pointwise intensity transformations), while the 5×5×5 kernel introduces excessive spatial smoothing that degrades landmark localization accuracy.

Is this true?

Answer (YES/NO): NO